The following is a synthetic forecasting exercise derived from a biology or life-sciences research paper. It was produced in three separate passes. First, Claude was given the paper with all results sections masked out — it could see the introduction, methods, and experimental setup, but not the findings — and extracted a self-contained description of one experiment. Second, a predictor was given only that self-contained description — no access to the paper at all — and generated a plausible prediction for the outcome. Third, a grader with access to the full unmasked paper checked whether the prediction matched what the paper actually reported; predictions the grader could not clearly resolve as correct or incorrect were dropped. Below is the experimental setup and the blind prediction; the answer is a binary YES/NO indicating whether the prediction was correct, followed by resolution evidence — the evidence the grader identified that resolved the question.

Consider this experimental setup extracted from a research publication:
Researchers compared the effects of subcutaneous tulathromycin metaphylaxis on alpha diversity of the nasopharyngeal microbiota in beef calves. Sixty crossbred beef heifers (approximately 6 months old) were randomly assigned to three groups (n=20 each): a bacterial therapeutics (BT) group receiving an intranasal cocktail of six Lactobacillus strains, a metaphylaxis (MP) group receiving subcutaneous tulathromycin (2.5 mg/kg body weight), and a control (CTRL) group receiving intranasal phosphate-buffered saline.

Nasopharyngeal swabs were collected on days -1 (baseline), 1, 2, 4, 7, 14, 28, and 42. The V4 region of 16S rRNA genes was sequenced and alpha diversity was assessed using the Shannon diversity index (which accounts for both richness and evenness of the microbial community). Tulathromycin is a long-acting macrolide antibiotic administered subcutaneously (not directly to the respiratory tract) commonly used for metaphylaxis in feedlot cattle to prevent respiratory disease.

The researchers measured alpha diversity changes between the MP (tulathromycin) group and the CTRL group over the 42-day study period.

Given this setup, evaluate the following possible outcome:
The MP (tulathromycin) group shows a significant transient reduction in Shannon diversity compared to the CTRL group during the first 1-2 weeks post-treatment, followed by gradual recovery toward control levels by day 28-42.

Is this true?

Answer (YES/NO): NO